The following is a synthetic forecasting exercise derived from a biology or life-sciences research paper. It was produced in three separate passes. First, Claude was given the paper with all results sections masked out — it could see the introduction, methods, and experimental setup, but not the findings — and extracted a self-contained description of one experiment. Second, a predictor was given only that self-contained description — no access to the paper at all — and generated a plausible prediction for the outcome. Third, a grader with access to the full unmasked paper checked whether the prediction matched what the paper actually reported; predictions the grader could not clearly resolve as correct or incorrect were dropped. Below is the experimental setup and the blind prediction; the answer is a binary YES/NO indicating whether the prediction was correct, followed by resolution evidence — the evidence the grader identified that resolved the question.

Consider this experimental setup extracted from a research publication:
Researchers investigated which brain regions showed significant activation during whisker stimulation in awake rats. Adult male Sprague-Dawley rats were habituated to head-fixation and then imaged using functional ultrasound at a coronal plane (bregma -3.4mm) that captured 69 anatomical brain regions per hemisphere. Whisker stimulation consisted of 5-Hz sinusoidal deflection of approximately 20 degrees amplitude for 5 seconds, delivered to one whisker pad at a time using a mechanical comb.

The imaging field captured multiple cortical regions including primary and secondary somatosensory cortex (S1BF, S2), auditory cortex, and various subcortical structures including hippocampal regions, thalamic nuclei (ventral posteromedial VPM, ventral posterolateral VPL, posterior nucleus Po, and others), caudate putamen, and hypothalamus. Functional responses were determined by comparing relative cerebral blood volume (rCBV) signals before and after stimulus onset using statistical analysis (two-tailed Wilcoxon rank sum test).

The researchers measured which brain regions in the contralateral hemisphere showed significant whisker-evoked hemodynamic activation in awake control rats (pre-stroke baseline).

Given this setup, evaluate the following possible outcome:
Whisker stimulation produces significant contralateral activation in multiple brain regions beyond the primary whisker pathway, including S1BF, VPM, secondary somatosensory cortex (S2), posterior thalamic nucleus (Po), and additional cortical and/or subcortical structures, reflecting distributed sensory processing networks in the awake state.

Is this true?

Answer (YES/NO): YES